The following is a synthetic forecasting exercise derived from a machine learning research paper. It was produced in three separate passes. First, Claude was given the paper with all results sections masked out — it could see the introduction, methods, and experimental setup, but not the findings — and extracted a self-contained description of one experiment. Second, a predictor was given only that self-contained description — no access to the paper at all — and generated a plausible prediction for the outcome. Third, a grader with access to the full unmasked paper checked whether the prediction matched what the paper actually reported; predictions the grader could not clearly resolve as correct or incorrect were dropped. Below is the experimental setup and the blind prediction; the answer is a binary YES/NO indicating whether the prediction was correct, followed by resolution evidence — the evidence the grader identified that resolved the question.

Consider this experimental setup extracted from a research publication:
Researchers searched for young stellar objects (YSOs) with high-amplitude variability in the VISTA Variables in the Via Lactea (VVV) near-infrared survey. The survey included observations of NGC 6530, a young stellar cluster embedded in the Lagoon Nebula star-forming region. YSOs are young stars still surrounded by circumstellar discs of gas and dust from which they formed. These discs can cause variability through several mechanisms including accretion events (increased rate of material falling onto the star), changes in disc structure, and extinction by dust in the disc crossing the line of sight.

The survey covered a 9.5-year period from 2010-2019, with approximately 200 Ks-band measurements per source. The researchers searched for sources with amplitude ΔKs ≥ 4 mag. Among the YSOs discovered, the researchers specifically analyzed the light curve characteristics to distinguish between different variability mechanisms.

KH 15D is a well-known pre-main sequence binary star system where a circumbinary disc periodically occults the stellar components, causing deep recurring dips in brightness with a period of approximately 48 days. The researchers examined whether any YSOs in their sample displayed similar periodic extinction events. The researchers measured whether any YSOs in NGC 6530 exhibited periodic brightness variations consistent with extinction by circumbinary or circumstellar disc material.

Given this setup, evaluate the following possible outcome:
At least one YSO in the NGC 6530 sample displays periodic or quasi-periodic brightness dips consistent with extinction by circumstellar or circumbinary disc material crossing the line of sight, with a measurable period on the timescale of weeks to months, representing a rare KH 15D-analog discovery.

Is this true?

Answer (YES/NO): YES